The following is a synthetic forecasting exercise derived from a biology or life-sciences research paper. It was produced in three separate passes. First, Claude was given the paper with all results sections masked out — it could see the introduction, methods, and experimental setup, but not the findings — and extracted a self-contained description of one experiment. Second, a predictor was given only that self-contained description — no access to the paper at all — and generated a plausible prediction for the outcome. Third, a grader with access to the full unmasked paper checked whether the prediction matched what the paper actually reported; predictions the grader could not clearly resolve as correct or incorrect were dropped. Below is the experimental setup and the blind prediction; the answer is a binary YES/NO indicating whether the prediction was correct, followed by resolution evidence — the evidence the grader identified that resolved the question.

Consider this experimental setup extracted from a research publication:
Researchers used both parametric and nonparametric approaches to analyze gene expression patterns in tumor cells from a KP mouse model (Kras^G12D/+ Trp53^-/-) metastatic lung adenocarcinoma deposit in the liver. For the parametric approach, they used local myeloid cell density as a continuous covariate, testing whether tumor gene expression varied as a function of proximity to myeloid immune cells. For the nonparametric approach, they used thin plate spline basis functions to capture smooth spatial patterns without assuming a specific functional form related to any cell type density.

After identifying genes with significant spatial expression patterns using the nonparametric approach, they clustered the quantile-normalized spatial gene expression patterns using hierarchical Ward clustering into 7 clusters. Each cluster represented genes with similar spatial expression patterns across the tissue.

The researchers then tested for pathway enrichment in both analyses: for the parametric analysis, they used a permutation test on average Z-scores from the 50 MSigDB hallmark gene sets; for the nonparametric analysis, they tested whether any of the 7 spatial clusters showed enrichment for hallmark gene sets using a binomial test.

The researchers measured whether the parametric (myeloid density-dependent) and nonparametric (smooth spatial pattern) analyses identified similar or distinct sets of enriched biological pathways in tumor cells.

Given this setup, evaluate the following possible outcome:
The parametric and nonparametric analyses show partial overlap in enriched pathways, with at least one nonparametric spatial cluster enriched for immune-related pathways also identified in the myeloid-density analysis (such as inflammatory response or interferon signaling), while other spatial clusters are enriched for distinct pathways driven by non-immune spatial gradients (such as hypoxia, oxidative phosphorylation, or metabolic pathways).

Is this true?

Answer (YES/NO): NO